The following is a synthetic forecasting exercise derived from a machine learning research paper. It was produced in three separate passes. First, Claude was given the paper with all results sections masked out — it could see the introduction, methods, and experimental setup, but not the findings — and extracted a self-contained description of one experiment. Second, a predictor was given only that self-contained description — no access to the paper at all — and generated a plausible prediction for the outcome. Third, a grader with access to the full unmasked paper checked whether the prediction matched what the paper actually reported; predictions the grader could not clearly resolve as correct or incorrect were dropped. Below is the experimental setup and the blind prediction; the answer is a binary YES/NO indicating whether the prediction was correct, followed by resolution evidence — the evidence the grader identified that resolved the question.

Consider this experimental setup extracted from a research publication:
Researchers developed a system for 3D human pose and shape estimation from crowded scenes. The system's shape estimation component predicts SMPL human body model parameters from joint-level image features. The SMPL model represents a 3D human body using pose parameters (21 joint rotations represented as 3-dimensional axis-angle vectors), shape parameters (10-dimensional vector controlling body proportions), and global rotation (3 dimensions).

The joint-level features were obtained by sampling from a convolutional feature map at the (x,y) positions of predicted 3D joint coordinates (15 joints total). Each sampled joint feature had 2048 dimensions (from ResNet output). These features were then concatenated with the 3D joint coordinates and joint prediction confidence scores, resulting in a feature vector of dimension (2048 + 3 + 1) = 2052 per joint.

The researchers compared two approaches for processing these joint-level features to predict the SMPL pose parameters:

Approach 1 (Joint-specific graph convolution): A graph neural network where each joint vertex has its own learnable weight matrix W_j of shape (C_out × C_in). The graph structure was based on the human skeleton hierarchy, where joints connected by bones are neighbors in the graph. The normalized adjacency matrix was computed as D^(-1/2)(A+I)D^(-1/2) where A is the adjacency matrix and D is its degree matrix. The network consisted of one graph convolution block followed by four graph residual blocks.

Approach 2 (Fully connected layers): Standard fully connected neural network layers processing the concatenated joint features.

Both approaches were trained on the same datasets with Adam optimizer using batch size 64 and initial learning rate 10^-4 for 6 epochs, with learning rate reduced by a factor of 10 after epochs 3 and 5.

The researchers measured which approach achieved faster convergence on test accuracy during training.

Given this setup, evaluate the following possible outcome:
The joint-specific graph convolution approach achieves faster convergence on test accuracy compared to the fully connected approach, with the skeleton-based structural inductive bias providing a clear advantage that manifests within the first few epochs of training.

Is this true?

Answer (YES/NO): NO